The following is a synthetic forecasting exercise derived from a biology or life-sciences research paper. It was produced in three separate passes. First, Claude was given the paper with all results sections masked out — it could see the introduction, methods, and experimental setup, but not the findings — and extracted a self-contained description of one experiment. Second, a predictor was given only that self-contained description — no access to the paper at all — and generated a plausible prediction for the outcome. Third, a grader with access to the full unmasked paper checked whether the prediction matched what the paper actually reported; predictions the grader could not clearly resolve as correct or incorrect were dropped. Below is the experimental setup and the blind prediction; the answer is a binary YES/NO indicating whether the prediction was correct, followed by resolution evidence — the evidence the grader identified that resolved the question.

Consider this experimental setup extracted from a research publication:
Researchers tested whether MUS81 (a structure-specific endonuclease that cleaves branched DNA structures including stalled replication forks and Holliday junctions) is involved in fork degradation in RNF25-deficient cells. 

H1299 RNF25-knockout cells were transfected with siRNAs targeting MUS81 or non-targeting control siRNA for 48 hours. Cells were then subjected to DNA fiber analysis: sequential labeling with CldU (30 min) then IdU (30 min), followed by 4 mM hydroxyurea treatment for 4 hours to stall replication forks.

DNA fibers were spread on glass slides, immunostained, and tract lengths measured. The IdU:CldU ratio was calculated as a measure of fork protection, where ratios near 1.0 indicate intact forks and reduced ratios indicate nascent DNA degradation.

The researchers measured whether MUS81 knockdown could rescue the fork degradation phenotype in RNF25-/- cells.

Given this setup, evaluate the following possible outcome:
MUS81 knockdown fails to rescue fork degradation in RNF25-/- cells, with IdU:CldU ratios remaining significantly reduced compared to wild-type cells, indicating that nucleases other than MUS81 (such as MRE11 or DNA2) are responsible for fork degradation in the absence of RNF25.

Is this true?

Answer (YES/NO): YES